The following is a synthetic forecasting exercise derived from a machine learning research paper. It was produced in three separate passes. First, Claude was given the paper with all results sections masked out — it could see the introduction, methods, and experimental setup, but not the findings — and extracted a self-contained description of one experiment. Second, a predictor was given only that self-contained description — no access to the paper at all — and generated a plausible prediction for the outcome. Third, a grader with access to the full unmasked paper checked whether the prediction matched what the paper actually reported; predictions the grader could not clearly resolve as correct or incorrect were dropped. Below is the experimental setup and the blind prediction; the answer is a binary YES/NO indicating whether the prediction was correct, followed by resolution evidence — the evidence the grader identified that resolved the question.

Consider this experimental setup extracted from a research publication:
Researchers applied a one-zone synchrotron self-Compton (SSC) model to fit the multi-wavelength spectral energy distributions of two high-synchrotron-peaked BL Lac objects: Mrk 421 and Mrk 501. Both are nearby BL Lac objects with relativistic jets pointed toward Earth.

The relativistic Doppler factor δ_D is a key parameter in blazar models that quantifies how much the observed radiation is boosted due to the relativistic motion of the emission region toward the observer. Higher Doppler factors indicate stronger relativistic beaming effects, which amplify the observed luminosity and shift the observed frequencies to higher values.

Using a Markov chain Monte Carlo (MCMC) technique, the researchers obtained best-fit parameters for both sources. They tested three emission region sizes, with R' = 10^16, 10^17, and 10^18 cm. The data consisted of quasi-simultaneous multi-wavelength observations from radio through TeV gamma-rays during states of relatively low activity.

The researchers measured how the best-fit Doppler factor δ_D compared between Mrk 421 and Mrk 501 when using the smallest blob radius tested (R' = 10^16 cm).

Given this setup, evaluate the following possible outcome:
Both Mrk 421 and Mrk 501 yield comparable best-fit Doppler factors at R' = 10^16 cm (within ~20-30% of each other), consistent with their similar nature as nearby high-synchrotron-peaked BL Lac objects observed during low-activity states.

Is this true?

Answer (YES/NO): YES